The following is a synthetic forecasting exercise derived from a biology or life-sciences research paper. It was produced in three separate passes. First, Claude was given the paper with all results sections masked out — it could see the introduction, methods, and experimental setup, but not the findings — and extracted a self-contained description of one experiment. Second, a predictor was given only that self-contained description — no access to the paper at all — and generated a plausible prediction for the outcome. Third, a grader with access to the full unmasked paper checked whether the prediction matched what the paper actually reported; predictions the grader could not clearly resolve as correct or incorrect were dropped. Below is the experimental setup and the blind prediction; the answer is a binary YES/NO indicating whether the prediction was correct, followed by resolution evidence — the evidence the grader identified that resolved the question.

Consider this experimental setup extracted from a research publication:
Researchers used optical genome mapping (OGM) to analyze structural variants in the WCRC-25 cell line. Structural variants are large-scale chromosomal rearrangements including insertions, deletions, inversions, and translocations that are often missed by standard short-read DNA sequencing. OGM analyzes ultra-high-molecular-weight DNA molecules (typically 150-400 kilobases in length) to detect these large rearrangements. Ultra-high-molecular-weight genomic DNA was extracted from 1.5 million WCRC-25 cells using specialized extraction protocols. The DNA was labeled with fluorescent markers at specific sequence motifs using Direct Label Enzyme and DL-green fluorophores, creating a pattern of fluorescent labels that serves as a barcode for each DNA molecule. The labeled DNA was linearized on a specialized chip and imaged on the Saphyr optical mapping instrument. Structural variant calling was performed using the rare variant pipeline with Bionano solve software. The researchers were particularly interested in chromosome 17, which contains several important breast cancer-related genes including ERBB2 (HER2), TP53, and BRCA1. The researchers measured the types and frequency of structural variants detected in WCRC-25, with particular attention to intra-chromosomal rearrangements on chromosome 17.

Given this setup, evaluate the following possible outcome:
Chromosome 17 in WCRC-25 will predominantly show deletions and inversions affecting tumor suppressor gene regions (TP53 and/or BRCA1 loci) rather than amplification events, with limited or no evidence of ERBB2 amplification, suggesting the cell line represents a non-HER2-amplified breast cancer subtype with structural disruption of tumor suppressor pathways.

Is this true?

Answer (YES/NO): NO